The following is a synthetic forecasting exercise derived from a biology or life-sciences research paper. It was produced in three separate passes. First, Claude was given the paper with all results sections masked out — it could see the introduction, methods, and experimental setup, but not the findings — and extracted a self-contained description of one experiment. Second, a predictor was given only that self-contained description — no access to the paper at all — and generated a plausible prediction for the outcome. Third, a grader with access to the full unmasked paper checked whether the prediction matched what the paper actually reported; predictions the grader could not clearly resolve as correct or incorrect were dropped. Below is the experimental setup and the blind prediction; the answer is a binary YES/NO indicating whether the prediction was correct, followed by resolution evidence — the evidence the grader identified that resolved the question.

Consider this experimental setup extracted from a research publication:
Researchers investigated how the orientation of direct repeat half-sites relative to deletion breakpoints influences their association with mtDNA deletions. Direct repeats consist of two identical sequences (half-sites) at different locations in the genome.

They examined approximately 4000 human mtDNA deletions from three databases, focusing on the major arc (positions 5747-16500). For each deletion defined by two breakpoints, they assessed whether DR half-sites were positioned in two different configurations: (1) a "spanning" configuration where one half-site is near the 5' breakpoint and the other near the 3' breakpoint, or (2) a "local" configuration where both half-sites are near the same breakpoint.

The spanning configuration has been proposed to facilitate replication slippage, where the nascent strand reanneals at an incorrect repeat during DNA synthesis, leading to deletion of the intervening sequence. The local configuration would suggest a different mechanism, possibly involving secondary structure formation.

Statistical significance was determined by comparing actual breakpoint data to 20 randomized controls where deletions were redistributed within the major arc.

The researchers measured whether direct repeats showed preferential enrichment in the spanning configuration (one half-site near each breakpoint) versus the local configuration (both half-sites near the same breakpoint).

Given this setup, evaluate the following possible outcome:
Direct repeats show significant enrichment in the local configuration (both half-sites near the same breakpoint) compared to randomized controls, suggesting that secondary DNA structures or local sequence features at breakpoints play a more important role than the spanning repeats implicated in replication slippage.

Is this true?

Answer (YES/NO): NO